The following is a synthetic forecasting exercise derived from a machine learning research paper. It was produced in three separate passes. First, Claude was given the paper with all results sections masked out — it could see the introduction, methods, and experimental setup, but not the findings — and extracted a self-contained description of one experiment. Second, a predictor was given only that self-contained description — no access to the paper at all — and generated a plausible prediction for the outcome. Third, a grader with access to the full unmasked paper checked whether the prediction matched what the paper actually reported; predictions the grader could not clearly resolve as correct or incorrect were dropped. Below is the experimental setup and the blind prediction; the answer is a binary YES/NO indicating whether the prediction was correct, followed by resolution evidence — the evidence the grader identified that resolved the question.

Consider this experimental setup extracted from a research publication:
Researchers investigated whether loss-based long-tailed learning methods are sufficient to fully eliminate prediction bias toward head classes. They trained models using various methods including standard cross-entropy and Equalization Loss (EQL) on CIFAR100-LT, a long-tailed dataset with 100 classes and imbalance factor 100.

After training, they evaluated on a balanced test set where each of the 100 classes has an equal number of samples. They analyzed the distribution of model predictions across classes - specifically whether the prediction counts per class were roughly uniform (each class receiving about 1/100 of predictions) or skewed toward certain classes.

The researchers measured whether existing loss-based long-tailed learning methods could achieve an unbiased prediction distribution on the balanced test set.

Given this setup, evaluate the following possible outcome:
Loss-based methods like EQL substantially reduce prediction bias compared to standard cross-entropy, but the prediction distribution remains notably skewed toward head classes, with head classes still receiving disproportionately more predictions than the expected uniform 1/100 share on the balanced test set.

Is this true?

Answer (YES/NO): NO